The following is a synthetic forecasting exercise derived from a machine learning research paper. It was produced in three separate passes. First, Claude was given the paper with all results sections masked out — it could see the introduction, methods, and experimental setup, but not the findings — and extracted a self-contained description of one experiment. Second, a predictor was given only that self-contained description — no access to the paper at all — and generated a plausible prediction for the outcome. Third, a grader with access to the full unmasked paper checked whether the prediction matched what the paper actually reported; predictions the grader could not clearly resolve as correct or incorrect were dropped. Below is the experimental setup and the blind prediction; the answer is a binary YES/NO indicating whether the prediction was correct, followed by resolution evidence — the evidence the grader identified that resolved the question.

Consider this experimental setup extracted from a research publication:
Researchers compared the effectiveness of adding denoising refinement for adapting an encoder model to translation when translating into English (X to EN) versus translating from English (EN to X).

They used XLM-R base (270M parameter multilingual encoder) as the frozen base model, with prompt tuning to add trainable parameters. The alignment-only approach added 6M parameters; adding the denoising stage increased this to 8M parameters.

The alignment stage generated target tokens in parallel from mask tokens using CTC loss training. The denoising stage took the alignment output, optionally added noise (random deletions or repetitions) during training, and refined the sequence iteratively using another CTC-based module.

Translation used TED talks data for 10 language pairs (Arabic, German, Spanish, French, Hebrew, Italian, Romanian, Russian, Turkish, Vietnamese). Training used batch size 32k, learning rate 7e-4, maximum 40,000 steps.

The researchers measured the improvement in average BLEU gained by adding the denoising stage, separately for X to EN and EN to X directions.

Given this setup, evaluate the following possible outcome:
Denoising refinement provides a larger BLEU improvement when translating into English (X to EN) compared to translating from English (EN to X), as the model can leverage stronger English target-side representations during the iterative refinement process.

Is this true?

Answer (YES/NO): YES